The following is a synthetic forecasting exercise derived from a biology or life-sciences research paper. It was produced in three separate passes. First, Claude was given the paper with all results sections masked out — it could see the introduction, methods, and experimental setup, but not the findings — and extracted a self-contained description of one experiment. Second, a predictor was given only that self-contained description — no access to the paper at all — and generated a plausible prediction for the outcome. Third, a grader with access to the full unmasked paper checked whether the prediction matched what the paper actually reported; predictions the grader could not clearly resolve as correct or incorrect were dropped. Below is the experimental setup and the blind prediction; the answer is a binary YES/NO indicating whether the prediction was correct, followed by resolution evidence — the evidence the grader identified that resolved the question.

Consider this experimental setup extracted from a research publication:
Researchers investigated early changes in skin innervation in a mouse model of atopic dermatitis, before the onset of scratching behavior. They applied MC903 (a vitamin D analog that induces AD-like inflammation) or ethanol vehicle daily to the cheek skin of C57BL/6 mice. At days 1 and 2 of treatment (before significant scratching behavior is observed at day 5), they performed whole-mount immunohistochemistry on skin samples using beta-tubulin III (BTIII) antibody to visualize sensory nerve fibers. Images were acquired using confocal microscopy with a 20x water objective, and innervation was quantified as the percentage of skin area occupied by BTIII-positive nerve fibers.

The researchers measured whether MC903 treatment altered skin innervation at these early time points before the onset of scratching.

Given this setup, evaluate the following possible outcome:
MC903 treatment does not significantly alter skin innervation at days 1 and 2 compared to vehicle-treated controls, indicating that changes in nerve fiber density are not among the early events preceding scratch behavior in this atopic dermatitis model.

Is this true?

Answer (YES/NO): NO